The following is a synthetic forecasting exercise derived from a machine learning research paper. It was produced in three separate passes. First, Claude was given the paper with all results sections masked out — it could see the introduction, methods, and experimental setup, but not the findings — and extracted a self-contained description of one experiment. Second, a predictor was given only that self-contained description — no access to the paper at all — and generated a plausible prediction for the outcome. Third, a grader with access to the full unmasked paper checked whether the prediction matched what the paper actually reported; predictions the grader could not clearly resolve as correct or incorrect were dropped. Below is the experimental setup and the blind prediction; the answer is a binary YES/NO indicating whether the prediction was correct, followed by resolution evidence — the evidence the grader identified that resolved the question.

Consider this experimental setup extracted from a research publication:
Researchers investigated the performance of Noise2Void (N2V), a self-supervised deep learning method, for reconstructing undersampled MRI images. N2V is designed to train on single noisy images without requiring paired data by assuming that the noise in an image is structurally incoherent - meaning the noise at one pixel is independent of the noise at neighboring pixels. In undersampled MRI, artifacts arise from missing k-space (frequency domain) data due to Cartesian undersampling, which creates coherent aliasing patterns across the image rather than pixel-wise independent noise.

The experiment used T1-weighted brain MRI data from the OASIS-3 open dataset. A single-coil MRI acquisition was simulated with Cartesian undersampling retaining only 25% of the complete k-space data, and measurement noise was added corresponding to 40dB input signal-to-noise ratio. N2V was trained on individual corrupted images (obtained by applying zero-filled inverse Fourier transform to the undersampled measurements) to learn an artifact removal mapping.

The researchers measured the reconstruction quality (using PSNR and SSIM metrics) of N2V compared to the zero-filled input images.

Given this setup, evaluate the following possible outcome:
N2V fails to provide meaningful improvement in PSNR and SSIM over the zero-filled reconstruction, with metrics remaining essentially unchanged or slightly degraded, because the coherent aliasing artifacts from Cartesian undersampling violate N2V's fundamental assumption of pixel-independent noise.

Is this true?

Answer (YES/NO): YES